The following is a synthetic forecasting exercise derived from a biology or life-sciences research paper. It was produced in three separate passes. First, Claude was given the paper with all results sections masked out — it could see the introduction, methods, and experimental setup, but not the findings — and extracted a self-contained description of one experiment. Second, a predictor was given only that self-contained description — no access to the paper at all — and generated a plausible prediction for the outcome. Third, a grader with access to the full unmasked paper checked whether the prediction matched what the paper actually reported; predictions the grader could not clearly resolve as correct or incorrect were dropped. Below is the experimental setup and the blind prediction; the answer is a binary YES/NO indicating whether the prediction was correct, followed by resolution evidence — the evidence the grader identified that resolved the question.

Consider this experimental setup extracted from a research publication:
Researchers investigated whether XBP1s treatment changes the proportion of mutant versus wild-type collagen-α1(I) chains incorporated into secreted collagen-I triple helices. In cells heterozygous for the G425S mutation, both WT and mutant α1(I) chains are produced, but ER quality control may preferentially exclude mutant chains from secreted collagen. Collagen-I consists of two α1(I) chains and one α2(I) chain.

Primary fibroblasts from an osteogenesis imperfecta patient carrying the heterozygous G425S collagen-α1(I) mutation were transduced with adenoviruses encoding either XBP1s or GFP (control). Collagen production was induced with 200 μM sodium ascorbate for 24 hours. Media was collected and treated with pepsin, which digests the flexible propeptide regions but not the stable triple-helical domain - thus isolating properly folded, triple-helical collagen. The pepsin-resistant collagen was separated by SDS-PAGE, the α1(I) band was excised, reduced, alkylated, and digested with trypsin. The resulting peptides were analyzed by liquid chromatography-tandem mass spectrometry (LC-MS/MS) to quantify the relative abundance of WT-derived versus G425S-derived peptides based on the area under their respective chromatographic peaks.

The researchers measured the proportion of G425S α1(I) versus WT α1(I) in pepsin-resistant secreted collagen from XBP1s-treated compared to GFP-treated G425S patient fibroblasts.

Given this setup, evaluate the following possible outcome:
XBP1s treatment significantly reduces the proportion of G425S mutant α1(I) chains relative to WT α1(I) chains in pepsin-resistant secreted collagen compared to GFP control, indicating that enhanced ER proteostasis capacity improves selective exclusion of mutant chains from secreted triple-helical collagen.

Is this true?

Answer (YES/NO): NO